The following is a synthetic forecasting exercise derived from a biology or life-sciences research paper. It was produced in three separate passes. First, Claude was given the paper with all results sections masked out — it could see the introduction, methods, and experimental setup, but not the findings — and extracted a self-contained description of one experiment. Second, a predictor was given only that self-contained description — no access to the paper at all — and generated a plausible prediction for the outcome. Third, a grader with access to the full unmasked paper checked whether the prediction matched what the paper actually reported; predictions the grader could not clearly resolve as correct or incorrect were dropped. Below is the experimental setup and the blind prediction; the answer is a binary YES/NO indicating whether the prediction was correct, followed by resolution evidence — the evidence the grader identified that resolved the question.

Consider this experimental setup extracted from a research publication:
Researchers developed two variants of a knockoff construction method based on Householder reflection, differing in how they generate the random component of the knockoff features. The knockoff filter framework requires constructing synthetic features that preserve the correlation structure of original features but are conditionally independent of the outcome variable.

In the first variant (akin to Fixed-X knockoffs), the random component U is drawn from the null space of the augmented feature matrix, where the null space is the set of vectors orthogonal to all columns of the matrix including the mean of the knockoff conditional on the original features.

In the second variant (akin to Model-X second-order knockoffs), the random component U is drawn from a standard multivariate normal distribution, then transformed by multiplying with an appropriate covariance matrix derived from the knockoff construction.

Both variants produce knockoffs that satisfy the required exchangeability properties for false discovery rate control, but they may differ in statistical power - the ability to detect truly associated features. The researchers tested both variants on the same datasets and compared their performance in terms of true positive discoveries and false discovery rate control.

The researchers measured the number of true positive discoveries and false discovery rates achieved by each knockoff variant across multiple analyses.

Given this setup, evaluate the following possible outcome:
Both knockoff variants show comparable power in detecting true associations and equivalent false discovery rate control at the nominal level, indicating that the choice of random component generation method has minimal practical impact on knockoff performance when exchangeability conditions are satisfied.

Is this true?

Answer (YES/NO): YES